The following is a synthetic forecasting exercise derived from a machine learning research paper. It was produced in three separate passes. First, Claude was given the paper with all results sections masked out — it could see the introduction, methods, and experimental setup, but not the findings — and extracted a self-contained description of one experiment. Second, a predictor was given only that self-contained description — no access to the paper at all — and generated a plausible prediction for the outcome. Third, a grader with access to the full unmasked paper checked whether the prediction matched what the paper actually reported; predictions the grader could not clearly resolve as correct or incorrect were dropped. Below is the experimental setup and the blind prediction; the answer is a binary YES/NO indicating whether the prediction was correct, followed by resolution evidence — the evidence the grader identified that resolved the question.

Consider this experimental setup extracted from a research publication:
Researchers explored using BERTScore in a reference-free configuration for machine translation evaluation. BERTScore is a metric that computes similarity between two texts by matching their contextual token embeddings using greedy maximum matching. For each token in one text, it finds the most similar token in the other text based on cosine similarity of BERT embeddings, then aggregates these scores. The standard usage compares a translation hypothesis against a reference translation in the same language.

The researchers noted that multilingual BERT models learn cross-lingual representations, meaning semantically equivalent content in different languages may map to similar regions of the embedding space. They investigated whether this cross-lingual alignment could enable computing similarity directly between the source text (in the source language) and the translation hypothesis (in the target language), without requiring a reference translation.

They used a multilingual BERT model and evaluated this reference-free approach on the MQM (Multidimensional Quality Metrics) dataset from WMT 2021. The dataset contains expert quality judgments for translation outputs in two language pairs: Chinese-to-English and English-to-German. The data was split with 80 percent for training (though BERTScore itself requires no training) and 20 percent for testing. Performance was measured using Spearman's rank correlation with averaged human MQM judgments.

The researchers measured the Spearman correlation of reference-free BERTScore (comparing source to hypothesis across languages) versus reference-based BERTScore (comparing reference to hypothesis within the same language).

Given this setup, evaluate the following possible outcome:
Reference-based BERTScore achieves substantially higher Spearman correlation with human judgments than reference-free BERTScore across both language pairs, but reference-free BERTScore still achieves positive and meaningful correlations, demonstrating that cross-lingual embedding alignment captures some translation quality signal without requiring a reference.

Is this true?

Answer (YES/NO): NO